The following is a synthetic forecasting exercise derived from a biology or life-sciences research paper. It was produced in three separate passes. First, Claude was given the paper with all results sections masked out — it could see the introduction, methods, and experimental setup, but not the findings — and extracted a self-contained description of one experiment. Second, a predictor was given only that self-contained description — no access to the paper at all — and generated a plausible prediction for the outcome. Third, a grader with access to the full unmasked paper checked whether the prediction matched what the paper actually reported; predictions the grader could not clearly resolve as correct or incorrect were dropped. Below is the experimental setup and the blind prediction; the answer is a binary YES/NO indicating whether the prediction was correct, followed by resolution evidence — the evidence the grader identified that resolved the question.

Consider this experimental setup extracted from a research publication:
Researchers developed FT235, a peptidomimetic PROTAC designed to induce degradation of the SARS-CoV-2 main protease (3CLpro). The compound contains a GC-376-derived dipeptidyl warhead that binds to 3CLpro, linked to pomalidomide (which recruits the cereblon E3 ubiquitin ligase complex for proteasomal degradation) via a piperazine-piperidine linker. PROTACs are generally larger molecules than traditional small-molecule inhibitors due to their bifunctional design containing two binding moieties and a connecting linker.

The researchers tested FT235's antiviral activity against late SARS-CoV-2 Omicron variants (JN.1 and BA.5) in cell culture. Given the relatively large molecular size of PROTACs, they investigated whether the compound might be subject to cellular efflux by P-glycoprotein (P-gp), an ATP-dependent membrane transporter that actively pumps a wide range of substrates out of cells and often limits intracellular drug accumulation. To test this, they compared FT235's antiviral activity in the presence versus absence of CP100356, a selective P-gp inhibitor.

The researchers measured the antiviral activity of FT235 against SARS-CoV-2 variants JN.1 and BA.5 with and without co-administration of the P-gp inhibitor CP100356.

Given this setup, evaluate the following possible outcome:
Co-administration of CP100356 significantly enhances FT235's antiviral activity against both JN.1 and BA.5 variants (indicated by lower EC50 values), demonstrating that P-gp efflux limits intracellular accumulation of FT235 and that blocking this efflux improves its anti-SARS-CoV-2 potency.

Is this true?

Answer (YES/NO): NO